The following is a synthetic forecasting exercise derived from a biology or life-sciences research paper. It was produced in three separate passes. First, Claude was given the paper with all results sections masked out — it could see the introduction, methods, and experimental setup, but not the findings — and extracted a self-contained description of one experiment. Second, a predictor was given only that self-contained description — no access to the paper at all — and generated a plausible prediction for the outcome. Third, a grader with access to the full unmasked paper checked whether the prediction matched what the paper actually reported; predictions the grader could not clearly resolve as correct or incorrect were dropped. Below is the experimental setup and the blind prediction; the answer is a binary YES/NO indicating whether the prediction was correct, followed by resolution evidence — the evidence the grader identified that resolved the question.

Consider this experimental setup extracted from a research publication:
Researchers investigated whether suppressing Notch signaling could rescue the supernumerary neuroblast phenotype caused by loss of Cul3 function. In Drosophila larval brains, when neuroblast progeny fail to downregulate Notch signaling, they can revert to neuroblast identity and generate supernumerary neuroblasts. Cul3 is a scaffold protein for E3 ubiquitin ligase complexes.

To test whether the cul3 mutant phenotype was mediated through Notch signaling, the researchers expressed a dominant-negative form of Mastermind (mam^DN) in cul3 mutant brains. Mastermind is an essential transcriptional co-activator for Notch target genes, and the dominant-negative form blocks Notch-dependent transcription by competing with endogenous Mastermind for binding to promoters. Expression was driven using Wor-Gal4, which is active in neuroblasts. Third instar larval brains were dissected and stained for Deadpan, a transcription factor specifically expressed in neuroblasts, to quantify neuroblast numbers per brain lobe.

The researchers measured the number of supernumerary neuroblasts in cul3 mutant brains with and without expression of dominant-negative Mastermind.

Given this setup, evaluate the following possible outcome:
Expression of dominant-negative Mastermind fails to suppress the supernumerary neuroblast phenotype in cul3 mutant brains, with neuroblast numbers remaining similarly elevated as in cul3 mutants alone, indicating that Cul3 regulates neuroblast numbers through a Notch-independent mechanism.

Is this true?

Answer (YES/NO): NO